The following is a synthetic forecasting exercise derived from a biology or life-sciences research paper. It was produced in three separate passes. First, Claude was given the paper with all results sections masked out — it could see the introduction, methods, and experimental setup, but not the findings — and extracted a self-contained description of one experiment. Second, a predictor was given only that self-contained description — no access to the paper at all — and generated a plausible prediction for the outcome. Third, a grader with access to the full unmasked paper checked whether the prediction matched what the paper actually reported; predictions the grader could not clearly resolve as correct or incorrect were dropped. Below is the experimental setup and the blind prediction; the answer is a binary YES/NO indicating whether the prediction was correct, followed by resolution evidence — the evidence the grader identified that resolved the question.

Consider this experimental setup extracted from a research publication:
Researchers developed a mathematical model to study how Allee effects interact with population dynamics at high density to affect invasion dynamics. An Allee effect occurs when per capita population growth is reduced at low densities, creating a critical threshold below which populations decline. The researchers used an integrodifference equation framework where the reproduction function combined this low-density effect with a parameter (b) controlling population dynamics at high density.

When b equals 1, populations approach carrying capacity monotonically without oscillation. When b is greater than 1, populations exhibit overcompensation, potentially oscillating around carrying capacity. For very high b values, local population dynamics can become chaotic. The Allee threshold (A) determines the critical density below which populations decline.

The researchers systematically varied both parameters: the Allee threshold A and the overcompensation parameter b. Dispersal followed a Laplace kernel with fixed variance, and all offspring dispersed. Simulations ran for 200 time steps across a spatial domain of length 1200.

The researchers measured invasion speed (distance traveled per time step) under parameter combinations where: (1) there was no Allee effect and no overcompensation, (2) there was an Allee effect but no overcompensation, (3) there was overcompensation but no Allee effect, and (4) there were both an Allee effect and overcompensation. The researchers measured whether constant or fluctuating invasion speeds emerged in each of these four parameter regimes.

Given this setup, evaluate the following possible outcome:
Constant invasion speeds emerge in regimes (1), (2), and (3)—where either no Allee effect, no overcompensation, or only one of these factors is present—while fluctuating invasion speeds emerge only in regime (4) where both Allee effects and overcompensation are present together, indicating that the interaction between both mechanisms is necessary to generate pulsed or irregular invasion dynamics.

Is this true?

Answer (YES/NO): YES